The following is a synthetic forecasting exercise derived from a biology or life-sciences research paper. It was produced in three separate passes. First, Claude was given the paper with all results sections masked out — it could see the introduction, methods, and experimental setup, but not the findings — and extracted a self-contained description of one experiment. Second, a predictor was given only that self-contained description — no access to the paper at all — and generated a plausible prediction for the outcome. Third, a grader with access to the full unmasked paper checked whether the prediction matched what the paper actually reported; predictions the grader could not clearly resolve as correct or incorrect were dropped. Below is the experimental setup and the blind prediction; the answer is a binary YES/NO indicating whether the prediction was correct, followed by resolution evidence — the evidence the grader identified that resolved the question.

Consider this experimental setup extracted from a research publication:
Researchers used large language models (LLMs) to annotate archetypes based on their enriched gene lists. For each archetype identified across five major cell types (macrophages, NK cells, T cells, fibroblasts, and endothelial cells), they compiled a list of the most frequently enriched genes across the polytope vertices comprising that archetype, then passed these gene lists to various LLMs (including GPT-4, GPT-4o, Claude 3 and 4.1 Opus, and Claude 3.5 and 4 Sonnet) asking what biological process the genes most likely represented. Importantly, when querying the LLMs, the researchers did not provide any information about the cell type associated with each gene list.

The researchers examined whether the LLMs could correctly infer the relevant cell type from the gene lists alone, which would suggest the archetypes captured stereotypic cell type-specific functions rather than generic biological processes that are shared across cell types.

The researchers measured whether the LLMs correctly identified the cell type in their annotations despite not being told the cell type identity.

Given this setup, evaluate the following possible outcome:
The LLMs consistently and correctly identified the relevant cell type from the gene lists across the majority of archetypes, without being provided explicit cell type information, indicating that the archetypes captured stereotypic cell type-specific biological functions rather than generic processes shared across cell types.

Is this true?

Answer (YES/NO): NO